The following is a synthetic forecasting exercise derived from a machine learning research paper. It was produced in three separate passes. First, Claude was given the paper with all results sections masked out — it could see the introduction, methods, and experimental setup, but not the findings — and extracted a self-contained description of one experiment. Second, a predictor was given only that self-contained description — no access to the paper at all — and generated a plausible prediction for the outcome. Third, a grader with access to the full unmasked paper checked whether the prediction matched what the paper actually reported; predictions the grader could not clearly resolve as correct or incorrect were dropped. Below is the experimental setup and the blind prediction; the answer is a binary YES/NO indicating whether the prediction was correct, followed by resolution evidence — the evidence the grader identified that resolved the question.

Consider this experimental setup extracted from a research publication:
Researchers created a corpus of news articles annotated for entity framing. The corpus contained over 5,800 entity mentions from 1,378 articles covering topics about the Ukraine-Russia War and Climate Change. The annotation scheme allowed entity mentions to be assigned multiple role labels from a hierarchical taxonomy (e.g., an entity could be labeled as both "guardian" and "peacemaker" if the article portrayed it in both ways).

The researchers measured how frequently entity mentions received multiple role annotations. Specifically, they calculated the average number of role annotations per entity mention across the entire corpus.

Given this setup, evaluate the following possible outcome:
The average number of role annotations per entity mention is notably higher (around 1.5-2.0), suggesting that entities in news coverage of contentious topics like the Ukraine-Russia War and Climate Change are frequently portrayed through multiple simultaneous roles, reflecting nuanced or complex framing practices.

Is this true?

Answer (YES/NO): NO